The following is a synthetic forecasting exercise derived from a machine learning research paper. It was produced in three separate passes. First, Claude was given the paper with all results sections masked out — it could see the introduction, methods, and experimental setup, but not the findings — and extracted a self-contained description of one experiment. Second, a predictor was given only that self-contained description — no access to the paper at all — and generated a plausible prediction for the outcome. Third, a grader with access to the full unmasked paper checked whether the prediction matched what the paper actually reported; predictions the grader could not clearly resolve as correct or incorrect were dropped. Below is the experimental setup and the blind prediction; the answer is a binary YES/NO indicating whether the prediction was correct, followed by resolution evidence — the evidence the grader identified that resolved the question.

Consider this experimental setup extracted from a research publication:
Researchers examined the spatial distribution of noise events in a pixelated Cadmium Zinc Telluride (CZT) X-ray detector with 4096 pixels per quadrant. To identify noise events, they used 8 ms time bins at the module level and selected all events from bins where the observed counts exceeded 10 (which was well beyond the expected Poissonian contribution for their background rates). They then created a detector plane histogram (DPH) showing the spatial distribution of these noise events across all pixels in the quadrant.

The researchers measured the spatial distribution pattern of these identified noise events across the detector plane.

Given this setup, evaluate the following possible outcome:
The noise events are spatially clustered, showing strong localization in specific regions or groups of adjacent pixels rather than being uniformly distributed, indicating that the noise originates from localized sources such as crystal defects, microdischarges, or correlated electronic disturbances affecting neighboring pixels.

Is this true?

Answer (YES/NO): NO